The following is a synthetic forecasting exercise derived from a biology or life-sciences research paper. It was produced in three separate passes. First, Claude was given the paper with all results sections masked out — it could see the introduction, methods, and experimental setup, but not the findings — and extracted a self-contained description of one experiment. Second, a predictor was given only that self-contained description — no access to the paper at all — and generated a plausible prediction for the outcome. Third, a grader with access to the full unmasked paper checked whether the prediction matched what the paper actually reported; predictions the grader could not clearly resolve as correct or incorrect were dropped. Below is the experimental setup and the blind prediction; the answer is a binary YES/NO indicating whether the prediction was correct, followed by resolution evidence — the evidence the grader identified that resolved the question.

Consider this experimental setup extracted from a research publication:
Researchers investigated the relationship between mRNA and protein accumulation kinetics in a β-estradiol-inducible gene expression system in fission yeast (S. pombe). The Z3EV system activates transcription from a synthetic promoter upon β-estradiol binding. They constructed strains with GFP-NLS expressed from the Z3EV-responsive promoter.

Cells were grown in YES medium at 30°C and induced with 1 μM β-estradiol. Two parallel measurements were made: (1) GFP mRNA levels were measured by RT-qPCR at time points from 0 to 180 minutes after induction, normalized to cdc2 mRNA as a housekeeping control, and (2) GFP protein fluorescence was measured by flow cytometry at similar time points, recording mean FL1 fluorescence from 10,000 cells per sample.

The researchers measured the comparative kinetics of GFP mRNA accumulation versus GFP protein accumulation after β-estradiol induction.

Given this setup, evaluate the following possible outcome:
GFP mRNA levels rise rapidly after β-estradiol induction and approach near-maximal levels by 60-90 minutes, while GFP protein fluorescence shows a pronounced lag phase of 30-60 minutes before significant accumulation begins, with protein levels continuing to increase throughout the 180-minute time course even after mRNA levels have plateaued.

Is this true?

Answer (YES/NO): NO